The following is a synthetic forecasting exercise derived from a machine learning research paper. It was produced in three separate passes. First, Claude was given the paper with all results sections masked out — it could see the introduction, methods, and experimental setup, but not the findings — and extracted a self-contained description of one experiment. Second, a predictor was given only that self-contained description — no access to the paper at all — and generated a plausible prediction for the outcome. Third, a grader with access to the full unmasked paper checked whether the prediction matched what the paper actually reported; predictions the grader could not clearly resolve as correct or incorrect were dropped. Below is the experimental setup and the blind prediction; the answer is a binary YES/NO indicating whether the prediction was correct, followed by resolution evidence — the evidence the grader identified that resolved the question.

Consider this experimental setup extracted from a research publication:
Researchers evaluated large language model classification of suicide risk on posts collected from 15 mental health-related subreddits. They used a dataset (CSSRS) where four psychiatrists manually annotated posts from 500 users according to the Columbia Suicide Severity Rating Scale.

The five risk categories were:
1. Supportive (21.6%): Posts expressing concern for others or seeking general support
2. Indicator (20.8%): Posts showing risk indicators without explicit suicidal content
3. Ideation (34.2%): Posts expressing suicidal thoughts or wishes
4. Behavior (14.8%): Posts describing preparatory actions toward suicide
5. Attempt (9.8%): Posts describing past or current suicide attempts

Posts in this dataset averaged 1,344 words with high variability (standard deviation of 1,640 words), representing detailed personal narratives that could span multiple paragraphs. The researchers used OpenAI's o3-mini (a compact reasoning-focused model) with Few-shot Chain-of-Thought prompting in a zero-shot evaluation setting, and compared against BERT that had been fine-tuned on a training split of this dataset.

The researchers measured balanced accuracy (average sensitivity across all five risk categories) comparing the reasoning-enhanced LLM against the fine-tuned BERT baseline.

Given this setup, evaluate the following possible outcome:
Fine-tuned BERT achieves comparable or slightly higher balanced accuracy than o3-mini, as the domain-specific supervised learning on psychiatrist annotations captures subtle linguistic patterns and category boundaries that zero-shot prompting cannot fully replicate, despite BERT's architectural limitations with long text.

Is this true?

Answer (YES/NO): NO